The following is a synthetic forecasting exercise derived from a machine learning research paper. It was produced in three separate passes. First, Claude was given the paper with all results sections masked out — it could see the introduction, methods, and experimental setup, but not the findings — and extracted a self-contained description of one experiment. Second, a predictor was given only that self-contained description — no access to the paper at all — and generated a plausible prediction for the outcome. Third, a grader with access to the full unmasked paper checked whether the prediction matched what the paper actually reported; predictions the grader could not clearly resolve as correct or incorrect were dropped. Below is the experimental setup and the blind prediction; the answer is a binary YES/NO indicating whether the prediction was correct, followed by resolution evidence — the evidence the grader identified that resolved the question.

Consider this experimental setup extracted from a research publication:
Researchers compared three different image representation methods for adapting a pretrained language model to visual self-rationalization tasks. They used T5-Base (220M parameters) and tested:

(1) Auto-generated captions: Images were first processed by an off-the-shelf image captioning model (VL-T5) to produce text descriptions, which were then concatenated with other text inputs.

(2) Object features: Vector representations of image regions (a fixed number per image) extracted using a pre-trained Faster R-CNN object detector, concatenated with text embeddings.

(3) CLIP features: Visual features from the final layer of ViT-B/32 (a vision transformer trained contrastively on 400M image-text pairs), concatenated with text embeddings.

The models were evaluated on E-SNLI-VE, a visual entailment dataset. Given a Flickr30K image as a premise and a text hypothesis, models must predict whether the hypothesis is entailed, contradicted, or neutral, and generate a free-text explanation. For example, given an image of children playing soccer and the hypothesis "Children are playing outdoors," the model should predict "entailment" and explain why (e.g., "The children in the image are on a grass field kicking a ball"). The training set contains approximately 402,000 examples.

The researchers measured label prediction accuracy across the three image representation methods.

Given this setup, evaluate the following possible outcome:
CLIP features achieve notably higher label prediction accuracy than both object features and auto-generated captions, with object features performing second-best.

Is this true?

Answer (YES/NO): YES